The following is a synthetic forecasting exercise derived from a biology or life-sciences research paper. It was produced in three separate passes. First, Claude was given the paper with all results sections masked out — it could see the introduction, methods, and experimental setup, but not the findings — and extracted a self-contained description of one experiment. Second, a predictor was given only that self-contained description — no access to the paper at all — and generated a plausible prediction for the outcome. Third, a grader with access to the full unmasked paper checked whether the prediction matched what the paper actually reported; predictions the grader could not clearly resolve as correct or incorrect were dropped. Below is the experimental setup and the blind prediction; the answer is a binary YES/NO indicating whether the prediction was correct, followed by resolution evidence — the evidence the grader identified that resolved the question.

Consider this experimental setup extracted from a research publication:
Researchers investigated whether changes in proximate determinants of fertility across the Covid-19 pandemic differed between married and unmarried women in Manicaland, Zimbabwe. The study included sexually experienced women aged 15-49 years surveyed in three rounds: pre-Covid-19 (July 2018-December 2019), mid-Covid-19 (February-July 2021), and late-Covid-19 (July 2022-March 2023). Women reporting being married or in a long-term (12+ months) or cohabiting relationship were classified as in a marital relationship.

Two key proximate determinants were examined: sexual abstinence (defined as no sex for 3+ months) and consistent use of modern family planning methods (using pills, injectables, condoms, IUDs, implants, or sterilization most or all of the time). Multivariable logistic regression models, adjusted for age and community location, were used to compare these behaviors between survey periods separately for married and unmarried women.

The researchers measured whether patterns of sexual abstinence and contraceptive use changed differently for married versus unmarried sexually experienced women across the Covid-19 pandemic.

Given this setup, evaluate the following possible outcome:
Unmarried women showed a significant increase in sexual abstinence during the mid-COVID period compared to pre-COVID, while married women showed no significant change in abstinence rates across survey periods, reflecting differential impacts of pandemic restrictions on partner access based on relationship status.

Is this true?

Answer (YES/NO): NO